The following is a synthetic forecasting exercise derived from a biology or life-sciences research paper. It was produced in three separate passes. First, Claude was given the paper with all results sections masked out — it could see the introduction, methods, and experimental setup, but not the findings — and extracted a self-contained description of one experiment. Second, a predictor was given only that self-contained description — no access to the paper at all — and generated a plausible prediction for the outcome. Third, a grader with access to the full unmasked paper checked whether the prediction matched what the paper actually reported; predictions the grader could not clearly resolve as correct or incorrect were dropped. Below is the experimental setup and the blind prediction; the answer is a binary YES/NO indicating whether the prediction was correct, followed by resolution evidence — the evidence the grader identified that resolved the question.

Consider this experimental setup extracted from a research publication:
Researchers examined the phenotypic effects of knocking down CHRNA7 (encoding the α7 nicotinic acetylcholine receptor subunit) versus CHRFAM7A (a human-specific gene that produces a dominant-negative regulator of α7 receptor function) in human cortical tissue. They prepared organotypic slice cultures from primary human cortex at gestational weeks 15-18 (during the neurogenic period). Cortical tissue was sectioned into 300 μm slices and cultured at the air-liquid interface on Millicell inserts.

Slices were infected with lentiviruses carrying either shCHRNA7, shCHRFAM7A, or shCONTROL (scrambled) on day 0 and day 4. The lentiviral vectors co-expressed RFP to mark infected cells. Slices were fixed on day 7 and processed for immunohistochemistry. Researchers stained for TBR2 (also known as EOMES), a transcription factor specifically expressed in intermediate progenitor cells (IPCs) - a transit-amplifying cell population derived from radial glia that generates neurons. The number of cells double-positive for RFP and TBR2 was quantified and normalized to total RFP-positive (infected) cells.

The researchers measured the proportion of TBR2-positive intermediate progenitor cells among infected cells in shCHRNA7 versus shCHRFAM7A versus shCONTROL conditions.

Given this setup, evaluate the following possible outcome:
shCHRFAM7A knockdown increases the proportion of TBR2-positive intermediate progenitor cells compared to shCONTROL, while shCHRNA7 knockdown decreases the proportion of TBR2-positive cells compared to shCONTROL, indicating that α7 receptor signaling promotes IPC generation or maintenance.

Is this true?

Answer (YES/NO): NO